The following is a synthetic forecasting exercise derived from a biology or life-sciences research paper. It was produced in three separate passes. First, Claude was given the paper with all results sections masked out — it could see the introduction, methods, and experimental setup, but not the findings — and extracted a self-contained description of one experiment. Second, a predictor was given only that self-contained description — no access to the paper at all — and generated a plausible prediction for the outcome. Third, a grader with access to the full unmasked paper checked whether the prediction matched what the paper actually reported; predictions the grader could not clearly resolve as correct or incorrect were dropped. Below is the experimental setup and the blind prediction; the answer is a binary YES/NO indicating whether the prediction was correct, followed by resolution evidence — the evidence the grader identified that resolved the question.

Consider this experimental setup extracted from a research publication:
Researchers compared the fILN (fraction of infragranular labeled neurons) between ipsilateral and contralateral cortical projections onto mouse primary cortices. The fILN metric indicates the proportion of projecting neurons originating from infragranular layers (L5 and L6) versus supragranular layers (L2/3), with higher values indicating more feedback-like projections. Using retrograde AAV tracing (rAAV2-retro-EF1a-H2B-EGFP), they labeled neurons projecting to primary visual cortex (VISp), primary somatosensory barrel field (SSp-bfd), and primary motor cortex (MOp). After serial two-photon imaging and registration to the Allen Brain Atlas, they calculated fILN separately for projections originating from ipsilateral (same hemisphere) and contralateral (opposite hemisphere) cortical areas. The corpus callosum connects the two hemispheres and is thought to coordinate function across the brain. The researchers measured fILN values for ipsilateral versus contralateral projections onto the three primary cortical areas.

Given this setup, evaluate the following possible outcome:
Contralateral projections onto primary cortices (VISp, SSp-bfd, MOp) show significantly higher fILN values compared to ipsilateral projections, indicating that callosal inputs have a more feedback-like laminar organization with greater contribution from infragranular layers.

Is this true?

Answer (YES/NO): YES